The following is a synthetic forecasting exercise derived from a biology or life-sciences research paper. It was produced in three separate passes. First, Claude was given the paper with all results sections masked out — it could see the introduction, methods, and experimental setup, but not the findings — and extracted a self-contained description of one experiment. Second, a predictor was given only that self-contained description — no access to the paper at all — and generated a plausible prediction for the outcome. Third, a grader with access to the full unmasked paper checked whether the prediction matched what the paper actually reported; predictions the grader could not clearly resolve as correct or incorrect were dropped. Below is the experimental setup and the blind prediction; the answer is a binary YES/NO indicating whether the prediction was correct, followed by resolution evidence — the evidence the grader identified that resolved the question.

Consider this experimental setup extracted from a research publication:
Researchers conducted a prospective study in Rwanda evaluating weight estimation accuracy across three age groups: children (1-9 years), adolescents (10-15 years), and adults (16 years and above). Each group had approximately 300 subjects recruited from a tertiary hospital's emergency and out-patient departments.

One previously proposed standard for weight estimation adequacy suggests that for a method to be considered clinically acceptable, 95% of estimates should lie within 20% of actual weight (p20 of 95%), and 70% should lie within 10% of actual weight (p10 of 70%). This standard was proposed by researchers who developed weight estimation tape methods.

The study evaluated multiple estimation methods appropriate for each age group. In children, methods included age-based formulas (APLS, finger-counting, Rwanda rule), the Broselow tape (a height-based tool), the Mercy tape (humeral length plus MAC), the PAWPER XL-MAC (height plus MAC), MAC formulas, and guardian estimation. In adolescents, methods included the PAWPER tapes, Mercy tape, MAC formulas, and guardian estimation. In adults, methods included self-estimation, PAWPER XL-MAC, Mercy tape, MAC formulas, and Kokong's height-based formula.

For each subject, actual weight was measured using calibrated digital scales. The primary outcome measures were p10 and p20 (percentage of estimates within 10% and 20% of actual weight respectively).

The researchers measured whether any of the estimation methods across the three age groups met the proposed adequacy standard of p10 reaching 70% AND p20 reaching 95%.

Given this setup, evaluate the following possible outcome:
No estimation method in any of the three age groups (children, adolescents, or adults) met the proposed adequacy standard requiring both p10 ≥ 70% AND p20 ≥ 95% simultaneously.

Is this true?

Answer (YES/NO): NO